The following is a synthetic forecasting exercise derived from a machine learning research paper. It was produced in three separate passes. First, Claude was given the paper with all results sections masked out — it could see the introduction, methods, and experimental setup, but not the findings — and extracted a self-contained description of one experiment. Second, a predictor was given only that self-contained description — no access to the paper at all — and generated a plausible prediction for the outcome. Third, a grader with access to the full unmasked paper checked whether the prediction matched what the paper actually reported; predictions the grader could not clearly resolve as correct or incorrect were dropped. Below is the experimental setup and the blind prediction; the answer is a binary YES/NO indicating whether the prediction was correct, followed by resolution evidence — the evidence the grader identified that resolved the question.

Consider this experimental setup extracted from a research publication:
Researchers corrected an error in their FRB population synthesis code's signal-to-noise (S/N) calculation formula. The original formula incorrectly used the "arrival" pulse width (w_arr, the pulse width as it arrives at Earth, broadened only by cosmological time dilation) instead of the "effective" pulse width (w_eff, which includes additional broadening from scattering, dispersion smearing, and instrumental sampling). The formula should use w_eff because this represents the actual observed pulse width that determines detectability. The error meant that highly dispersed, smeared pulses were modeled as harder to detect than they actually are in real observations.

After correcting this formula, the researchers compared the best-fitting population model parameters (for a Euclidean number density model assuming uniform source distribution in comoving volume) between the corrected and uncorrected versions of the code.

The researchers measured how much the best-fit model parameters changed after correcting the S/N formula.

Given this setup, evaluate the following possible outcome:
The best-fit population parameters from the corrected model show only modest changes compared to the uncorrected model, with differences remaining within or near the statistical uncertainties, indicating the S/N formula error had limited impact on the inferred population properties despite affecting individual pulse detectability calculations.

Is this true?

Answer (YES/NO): YES